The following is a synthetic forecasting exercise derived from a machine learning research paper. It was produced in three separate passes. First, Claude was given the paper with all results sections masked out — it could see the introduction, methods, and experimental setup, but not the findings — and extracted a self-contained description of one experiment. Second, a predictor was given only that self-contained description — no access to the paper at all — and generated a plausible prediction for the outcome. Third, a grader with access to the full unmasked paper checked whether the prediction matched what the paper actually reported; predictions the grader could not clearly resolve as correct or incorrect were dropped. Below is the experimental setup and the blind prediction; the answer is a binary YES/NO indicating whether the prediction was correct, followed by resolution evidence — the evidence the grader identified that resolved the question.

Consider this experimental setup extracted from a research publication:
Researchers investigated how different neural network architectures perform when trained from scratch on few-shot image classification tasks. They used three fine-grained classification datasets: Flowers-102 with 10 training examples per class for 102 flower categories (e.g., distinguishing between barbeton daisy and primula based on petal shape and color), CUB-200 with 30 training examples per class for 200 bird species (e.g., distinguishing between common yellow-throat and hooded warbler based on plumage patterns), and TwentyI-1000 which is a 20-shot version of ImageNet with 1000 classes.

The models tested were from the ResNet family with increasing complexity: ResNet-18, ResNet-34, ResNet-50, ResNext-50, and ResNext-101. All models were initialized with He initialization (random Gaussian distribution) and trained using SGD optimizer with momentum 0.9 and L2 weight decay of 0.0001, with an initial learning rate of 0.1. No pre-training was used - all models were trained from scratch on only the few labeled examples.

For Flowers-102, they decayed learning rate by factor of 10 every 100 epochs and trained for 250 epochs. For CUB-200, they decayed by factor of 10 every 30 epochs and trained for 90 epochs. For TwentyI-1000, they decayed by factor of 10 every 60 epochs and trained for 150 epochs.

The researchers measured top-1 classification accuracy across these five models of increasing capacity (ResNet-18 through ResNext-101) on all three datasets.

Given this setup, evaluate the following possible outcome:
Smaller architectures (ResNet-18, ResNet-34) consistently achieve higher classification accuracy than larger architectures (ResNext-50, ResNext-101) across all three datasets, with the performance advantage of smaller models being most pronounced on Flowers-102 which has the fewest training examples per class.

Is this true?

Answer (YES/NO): NO